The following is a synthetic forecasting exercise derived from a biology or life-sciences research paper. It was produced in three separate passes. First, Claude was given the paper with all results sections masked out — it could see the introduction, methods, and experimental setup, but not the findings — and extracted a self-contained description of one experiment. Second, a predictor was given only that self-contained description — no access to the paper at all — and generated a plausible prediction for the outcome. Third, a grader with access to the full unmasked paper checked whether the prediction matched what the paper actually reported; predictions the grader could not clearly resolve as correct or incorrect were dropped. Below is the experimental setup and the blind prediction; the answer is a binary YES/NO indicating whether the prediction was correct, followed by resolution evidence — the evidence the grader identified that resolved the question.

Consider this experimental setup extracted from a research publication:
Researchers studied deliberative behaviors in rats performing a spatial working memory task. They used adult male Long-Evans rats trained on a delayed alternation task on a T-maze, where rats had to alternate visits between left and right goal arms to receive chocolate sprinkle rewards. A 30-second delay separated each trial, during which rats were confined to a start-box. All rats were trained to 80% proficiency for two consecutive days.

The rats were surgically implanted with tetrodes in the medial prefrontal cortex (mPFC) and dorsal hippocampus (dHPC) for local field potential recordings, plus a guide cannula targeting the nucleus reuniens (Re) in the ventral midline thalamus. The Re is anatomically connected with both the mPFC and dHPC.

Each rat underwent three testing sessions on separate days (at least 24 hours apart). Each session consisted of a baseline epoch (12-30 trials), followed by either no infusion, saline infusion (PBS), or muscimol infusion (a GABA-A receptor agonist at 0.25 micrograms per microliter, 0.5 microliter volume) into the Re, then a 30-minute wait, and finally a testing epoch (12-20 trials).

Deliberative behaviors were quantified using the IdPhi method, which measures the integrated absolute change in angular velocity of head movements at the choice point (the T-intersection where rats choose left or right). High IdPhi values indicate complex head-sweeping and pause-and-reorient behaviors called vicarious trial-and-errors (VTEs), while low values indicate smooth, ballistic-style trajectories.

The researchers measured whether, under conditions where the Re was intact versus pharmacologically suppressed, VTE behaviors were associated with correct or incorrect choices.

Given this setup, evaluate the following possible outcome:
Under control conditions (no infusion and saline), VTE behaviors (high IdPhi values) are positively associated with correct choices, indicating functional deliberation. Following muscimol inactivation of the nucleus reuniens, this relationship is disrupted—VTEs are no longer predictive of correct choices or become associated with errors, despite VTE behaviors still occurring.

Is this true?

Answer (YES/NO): YES